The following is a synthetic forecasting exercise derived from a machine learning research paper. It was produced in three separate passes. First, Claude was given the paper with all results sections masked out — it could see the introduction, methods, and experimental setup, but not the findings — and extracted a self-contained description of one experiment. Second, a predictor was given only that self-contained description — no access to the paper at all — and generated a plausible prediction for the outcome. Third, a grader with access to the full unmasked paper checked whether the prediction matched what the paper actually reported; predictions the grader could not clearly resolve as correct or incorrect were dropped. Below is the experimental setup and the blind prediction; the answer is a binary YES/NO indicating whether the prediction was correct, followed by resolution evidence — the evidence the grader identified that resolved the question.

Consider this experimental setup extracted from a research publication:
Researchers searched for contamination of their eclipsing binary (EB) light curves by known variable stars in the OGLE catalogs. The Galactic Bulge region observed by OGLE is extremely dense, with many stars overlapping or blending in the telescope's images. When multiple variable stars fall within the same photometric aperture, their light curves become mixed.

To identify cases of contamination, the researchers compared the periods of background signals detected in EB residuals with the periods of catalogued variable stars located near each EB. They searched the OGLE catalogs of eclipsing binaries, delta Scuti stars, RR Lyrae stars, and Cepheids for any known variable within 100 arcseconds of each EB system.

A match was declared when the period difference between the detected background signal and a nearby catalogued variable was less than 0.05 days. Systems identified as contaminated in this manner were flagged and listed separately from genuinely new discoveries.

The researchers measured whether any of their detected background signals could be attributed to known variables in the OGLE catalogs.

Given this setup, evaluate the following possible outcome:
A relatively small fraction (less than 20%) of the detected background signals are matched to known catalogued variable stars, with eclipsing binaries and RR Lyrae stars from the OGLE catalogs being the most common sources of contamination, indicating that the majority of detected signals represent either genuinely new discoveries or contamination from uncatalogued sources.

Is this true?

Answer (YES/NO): NO